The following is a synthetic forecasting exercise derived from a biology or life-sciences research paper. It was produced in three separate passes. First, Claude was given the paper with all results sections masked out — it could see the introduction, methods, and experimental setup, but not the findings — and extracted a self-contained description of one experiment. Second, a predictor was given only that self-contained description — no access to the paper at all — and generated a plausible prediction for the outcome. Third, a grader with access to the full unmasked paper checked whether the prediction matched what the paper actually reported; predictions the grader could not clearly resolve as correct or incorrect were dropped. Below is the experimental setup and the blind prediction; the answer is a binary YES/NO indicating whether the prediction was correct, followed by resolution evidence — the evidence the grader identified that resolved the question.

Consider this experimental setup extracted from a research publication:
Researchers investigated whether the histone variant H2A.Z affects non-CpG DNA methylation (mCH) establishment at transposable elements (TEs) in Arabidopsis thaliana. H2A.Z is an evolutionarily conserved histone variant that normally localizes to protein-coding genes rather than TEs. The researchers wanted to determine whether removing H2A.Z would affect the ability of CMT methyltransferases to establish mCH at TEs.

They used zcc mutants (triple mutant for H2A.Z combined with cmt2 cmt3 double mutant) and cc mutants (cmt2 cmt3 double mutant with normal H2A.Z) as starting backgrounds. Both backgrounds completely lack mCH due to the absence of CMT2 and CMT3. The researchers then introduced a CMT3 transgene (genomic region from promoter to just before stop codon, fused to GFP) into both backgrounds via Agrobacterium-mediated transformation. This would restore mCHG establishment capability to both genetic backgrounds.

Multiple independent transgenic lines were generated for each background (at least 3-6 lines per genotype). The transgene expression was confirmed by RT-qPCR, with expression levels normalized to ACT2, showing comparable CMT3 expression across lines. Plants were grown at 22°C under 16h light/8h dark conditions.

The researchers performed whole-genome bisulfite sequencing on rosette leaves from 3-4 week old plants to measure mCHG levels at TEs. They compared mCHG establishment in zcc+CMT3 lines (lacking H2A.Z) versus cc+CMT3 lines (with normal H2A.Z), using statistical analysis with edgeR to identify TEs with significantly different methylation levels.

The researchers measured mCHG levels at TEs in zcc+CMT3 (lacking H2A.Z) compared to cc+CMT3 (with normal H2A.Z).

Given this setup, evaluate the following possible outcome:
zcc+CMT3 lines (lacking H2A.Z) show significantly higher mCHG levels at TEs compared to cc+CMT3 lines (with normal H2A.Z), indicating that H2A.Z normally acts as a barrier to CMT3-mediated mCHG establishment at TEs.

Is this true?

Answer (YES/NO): YES